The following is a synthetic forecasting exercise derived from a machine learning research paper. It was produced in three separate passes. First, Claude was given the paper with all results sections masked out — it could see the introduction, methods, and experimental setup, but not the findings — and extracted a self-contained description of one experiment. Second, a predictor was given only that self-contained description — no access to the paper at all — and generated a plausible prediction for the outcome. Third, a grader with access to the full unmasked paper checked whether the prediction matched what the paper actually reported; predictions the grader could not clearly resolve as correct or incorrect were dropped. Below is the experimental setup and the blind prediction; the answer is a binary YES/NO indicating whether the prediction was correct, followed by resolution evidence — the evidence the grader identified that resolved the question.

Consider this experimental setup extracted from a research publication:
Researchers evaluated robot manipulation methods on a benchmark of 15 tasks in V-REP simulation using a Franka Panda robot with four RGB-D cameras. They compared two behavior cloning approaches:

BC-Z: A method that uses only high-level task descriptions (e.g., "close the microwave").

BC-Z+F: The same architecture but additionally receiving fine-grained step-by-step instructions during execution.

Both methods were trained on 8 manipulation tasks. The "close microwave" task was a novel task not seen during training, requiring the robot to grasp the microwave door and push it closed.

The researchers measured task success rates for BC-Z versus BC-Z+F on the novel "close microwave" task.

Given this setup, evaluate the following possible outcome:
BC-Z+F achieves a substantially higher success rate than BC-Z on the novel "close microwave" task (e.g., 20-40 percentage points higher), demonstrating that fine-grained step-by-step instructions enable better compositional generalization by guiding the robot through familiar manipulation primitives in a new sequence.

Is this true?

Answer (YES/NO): NO